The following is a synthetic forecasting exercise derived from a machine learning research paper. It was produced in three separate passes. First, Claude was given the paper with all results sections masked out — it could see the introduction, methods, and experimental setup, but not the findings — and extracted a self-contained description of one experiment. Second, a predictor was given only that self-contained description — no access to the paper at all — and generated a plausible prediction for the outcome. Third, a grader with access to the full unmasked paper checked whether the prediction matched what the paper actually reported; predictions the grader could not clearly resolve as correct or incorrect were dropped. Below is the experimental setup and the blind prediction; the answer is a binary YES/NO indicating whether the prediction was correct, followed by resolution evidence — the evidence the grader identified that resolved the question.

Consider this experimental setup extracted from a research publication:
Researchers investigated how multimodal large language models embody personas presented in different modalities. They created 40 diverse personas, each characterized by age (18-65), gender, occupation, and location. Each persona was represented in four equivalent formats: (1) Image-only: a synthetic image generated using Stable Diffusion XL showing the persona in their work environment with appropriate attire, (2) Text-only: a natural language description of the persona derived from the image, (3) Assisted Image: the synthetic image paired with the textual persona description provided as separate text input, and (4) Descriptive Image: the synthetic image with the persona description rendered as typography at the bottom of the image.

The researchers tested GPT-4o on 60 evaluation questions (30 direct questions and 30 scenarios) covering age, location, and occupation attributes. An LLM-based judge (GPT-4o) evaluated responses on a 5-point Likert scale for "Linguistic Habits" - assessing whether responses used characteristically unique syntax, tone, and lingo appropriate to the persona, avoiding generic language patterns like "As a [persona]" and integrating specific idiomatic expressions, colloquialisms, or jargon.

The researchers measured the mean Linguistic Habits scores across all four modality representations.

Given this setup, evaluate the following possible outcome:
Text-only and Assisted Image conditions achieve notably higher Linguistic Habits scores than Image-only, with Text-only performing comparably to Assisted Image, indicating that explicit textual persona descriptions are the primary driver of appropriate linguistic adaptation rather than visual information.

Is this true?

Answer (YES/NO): NO